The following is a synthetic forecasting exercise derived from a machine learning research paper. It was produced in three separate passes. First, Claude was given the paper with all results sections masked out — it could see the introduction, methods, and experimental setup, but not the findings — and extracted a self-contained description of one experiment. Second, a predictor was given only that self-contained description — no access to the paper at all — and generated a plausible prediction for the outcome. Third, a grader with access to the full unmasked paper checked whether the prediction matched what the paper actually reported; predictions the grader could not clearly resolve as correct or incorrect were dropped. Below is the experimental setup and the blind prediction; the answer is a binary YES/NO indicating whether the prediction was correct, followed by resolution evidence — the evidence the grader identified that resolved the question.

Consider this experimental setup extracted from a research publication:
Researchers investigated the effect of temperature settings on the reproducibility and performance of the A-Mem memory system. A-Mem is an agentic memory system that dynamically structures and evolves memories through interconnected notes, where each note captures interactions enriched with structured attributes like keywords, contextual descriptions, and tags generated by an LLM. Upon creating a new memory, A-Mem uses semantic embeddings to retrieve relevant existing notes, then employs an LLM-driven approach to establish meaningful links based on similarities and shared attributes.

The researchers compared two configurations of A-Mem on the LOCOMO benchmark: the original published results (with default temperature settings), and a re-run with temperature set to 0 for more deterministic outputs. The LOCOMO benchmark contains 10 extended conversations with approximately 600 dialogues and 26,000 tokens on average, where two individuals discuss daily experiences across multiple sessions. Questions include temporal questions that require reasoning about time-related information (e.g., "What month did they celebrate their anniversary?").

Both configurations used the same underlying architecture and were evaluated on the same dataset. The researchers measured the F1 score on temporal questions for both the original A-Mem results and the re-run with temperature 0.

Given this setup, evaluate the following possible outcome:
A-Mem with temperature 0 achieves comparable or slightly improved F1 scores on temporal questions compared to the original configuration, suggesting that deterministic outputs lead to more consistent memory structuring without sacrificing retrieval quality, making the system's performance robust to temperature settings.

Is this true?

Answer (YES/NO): NO